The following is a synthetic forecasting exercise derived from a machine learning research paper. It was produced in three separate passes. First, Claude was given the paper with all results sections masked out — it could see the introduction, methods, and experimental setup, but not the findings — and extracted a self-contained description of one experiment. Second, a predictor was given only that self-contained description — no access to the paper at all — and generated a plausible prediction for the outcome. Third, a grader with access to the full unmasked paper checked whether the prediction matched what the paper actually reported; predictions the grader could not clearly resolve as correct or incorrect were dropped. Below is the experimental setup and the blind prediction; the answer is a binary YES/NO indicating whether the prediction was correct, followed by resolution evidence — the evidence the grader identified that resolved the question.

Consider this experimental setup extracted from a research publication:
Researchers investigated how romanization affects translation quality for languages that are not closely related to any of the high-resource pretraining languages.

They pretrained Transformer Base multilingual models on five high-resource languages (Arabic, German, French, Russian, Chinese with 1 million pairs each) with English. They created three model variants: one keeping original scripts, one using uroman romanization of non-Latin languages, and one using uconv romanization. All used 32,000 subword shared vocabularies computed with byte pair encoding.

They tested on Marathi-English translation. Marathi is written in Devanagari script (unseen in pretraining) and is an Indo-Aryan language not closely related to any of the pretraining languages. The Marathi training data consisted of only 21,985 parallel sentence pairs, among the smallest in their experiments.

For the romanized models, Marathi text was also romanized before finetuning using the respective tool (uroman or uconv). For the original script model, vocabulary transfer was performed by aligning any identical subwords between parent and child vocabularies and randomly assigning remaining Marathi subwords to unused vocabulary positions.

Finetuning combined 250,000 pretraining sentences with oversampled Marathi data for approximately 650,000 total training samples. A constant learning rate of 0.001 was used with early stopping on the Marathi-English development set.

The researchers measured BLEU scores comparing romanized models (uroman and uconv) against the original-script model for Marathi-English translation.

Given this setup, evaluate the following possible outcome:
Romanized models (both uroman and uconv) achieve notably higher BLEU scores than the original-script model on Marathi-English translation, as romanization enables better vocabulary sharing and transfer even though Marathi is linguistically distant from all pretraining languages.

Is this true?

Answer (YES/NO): NO